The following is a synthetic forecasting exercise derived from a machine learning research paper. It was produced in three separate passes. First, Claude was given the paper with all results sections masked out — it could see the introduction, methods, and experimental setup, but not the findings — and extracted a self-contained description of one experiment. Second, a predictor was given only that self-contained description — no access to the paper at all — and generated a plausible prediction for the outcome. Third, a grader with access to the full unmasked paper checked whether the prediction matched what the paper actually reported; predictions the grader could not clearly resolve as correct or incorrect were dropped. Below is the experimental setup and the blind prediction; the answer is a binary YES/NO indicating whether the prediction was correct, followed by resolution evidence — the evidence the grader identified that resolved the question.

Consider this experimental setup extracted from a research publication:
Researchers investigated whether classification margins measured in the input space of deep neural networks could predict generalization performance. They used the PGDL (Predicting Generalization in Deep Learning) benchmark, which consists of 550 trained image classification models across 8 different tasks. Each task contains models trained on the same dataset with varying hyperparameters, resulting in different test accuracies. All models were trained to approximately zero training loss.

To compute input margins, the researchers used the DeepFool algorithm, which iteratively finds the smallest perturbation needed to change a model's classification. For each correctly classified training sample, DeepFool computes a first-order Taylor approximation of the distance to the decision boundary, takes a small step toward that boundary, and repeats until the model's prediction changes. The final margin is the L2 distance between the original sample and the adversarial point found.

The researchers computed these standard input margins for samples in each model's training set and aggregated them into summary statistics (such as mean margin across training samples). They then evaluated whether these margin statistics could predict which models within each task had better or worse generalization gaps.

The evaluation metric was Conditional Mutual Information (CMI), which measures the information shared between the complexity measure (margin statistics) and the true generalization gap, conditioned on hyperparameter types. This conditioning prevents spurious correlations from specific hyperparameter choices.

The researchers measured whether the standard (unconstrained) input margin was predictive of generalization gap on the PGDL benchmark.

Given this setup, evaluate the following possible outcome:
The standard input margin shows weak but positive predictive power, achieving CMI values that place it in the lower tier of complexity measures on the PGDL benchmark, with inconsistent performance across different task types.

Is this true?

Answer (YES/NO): NO